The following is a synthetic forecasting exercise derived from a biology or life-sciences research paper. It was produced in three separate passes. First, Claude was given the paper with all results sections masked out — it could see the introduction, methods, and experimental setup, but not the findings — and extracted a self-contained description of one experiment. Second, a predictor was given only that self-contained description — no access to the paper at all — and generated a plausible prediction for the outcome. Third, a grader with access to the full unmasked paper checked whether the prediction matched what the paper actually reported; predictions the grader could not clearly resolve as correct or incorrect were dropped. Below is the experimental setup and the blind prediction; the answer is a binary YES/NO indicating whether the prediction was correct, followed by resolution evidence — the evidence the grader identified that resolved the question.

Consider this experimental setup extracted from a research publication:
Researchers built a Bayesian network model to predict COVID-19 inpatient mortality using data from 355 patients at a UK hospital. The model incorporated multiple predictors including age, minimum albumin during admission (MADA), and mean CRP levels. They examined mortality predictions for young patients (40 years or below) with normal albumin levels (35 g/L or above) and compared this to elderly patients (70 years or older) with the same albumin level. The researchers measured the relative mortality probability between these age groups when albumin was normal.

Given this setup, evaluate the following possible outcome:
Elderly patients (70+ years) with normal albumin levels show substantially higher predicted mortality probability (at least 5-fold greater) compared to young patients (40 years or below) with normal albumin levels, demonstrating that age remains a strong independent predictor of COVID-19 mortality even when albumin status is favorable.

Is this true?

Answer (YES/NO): NO